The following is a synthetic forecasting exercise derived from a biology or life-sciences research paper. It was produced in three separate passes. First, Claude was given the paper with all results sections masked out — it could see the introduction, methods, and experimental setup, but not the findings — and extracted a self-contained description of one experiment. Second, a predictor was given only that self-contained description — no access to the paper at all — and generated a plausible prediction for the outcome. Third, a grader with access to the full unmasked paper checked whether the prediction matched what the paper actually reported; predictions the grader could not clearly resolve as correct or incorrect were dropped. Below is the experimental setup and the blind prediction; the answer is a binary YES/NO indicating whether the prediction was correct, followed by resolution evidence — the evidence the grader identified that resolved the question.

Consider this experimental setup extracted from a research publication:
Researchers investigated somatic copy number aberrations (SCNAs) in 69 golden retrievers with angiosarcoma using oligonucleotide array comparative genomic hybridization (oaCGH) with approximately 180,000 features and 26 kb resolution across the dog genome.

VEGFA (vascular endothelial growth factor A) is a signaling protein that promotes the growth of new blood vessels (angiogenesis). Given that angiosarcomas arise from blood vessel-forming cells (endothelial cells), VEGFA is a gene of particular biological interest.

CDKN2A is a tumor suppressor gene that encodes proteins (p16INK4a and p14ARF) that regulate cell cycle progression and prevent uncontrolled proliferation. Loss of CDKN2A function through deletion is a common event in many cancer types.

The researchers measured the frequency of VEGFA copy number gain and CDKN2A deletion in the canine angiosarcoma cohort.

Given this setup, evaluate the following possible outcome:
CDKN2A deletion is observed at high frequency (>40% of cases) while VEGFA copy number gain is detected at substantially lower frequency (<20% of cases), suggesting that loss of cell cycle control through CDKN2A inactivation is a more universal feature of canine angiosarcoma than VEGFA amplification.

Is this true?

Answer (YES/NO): NO